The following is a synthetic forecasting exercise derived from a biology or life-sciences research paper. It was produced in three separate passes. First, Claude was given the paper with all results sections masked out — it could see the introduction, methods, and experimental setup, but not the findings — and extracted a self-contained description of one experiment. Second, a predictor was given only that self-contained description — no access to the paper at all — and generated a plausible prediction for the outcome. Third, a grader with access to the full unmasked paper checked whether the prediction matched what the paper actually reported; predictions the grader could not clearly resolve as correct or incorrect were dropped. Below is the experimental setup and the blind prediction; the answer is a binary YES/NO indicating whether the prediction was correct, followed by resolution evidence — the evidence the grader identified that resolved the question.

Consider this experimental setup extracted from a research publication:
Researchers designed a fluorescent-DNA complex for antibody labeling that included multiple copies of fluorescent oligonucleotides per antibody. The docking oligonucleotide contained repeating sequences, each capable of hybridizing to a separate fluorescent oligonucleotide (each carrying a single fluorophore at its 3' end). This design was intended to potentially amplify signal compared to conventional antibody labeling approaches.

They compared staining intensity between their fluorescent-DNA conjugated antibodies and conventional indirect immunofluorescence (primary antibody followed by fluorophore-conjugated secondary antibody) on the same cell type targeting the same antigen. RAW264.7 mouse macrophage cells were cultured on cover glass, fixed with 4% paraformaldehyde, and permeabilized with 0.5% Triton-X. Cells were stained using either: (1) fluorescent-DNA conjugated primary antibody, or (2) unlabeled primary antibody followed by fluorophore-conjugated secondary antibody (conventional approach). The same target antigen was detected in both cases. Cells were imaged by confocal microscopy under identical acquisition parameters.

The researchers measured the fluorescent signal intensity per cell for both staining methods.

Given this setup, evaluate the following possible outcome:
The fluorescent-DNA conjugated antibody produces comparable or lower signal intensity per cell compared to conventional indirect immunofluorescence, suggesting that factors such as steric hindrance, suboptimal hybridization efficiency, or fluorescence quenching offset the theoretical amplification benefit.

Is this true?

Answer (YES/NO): YES